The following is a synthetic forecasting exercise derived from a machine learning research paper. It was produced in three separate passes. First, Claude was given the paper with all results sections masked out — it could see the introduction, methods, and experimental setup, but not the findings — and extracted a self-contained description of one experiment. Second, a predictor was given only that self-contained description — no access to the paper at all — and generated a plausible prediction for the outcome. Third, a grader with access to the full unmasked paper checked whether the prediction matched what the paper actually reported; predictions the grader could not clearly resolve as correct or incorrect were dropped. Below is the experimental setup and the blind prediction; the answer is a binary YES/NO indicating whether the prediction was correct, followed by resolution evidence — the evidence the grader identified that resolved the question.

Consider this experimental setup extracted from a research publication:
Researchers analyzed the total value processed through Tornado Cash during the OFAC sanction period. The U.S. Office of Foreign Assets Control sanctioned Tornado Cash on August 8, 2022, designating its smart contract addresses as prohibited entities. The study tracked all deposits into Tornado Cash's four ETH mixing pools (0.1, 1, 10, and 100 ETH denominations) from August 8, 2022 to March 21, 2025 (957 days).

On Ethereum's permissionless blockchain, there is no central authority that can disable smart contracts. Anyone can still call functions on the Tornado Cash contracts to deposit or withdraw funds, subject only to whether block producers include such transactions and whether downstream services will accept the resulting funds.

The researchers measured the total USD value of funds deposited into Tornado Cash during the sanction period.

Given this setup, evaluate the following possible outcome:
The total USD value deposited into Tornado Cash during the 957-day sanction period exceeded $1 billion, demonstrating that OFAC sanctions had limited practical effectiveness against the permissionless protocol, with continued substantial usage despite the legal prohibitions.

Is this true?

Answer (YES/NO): YES